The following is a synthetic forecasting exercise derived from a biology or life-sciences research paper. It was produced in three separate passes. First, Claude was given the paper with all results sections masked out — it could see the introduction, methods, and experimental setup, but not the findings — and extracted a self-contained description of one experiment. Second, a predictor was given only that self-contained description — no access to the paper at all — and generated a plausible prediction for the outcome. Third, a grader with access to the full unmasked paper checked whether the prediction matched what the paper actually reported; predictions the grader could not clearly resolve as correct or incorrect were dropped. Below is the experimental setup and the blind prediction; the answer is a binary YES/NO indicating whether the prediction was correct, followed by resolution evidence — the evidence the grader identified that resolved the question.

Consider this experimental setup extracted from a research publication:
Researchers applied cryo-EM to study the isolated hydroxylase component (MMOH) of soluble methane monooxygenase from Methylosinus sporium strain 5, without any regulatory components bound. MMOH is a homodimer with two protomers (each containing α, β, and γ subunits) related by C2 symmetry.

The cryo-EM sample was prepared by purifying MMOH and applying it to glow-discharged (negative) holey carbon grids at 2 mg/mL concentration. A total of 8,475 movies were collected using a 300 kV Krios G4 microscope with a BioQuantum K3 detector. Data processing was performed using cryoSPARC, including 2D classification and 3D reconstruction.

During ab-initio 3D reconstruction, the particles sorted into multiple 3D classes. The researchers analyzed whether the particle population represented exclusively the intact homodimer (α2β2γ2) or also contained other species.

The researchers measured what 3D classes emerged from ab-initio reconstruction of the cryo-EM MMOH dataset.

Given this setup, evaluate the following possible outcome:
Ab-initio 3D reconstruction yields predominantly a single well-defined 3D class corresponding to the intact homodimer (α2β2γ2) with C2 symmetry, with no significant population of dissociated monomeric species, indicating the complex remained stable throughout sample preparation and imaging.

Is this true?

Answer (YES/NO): NO